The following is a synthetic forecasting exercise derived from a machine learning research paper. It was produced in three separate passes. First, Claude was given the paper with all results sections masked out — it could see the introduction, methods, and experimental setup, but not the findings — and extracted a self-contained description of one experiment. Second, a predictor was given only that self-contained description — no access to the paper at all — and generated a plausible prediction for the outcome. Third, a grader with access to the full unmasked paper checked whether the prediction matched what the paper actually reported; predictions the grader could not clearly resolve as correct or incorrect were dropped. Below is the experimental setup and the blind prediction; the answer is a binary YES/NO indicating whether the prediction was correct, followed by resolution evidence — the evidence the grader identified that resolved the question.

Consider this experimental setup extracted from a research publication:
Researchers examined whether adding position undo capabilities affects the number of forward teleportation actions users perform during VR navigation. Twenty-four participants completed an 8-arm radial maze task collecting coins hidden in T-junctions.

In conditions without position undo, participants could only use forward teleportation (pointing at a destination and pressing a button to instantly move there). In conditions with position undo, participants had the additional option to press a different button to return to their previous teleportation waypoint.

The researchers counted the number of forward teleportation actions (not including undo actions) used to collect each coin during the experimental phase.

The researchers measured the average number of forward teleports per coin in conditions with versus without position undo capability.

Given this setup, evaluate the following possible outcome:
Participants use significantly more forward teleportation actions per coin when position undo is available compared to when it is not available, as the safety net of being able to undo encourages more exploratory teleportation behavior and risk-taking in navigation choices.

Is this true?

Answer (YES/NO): NO